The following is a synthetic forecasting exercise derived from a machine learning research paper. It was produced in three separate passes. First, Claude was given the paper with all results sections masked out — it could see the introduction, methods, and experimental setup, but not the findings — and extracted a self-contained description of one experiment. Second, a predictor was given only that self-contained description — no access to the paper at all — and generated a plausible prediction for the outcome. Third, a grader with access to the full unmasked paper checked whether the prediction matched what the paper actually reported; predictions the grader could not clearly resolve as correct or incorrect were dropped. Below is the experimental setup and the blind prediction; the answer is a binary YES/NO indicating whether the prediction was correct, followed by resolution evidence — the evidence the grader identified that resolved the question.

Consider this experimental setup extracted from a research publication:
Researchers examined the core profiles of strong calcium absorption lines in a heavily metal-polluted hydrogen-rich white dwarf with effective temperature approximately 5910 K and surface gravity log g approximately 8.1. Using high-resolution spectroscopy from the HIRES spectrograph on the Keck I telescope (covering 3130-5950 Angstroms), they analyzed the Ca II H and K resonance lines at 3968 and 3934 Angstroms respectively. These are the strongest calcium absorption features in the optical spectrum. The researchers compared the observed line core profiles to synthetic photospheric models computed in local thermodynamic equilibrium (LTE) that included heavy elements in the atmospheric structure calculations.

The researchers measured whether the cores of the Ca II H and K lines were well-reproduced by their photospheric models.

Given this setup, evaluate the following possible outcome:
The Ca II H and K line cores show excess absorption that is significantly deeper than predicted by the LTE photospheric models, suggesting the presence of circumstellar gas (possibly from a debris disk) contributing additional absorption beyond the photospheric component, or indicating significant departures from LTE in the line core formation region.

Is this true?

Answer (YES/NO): NO